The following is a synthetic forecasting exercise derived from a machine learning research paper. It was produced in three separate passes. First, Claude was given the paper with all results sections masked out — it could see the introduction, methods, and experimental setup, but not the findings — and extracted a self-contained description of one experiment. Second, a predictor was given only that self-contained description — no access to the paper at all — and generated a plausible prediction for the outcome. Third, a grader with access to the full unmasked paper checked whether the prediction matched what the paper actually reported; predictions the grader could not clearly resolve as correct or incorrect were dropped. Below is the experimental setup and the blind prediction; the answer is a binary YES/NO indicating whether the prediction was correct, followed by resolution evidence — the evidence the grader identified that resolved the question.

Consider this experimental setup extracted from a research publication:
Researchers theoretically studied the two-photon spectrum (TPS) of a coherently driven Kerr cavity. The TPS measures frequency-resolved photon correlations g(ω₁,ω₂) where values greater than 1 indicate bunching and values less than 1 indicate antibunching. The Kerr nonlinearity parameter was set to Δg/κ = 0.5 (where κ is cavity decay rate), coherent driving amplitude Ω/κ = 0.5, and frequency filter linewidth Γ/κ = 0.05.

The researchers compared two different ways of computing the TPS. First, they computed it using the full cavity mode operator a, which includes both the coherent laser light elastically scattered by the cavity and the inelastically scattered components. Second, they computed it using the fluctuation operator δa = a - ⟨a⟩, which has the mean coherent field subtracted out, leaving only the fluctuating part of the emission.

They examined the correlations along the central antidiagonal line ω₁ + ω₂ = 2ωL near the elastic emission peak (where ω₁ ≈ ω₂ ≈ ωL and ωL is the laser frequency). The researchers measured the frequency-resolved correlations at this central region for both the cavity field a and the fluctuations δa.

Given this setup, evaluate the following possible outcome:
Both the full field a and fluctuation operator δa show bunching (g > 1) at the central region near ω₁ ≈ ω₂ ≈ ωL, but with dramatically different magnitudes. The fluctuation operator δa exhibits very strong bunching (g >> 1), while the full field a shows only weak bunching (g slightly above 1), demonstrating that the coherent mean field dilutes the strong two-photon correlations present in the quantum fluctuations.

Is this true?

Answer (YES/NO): NO